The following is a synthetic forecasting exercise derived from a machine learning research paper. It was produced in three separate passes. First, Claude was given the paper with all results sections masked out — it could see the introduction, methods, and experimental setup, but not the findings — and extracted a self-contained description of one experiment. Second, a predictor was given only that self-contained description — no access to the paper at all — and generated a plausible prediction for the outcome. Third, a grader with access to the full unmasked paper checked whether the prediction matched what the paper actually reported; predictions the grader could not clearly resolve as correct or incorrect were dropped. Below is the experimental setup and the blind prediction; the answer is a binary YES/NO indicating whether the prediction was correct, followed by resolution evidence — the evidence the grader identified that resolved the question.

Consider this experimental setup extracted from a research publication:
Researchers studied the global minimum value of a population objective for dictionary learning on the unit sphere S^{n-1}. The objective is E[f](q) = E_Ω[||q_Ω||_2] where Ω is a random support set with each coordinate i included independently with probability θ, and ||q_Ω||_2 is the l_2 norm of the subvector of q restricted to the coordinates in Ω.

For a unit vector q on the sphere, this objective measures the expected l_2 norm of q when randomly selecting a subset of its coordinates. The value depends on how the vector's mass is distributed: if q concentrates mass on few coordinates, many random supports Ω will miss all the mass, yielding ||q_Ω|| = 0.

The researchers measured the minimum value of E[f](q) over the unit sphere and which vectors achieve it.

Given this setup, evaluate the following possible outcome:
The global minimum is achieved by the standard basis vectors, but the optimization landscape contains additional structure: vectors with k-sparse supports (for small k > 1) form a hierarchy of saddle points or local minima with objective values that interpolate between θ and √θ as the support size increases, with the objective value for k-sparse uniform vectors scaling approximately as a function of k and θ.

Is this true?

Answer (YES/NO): NO